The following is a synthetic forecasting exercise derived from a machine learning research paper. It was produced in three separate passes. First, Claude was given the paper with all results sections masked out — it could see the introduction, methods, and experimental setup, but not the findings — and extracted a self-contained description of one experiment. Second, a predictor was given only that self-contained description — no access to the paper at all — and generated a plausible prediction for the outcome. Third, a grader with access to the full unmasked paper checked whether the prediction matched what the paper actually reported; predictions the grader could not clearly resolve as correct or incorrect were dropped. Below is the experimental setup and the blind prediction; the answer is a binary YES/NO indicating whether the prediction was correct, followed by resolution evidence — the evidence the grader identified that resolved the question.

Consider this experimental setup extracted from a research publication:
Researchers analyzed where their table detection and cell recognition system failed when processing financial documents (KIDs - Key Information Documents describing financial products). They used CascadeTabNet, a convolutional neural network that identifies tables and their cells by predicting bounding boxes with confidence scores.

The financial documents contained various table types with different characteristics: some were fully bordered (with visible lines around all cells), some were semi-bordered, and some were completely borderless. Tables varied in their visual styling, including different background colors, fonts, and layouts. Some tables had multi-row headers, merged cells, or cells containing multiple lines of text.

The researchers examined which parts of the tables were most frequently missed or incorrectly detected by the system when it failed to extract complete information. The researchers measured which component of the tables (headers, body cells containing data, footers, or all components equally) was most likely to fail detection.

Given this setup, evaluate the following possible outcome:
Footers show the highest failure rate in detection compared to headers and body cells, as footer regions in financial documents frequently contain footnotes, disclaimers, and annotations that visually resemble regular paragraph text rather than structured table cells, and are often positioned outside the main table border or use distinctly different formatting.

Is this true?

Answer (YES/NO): NO